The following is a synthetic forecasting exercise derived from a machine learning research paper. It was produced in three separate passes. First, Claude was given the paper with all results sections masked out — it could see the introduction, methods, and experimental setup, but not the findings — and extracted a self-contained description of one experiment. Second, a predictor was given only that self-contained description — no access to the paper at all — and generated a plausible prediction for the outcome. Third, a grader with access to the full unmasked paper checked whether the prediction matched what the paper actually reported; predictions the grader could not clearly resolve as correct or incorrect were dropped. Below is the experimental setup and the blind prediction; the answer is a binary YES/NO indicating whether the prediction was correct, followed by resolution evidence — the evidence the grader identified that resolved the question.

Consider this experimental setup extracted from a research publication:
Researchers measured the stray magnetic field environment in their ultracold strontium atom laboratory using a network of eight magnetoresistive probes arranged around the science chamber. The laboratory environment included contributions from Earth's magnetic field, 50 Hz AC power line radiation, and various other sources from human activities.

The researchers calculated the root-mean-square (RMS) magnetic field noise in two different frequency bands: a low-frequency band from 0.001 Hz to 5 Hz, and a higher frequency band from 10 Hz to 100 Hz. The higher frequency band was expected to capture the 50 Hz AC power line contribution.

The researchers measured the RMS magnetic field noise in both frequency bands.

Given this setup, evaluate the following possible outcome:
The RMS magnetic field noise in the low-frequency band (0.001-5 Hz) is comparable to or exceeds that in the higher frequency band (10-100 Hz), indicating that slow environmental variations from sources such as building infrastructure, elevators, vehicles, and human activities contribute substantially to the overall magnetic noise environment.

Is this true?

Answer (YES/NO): NO